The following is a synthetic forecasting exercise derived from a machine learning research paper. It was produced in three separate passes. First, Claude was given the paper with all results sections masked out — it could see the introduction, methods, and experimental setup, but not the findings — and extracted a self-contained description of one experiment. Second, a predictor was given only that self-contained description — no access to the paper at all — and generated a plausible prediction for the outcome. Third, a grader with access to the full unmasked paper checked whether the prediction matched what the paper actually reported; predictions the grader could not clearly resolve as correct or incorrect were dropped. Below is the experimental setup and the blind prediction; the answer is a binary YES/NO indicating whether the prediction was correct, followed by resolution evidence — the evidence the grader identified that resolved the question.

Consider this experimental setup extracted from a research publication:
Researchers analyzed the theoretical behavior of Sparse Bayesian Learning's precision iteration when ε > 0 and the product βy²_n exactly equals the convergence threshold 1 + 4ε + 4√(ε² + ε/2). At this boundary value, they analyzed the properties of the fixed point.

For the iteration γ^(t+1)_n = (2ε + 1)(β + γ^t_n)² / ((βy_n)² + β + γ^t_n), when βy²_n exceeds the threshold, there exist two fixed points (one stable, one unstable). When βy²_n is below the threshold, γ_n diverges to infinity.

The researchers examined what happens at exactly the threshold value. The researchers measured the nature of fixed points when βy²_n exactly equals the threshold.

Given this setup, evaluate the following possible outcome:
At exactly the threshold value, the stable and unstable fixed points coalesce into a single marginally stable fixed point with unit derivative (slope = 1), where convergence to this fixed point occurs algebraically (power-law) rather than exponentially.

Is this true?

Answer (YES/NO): NO